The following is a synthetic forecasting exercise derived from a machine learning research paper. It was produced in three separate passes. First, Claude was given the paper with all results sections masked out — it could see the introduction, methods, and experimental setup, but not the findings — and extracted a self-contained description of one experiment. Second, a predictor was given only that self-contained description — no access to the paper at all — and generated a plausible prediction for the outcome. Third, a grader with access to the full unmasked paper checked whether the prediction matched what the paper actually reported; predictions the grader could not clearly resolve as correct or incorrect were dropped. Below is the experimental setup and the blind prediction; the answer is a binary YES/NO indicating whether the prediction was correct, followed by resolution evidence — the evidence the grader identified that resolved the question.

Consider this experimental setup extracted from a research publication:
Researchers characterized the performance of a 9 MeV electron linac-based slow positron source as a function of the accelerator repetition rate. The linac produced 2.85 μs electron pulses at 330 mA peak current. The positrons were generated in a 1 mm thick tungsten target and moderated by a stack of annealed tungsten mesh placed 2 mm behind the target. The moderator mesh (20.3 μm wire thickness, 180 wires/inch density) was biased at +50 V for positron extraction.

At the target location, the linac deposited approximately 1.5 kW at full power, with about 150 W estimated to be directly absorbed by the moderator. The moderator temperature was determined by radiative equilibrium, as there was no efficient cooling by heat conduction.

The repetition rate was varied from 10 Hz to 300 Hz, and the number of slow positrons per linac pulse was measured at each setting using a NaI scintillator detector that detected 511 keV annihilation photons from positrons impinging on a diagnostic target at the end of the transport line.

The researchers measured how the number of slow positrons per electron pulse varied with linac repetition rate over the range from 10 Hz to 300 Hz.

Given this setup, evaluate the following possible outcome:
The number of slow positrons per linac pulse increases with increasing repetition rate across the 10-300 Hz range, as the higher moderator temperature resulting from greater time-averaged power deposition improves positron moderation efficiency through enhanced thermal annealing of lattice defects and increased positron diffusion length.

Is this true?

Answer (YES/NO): NO